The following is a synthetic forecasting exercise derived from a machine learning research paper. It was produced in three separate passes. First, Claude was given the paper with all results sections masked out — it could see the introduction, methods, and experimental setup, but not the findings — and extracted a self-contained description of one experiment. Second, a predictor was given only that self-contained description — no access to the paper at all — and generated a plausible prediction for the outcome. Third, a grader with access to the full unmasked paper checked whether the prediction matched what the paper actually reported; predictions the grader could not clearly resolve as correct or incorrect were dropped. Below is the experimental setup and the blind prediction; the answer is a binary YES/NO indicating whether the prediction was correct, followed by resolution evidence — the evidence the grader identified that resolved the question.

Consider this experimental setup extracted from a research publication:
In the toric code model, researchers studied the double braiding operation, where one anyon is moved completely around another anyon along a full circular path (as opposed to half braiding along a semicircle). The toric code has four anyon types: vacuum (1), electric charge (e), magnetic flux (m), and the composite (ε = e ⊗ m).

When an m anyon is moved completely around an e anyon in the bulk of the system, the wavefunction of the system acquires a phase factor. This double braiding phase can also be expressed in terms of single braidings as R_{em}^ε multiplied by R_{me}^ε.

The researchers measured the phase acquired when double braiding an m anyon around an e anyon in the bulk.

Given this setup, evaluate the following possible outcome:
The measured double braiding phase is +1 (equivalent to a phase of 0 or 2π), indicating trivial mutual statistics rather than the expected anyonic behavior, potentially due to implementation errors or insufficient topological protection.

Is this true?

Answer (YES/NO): NO